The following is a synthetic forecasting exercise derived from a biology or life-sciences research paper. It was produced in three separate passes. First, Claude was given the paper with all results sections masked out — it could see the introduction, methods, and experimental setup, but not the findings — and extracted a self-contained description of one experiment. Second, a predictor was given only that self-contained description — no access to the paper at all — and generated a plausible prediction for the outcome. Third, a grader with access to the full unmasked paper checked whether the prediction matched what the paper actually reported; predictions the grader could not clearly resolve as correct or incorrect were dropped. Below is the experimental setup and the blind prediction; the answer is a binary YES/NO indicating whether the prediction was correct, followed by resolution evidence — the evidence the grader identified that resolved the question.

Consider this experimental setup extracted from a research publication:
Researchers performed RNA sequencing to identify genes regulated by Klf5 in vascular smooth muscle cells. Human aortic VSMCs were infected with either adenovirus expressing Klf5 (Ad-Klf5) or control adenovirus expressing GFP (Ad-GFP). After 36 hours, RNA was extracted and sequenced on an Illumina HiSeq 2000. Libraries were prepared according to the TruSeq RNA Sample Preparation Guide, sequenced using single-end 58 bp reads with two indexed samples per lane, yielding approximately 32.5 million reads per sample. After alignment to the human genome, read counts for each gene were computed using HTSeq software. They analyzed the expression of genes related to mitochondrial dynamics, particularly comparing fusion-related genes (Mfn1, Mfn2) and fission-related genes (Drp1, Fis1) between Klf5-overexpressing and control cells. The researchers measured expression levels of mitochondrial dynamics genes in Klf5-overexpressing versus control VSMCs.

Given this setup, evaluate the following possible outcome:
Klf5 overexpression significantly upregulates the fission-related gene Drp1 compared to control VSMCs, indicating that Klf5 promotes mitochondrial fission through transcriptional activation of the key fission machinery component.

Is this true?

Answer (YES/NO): NO